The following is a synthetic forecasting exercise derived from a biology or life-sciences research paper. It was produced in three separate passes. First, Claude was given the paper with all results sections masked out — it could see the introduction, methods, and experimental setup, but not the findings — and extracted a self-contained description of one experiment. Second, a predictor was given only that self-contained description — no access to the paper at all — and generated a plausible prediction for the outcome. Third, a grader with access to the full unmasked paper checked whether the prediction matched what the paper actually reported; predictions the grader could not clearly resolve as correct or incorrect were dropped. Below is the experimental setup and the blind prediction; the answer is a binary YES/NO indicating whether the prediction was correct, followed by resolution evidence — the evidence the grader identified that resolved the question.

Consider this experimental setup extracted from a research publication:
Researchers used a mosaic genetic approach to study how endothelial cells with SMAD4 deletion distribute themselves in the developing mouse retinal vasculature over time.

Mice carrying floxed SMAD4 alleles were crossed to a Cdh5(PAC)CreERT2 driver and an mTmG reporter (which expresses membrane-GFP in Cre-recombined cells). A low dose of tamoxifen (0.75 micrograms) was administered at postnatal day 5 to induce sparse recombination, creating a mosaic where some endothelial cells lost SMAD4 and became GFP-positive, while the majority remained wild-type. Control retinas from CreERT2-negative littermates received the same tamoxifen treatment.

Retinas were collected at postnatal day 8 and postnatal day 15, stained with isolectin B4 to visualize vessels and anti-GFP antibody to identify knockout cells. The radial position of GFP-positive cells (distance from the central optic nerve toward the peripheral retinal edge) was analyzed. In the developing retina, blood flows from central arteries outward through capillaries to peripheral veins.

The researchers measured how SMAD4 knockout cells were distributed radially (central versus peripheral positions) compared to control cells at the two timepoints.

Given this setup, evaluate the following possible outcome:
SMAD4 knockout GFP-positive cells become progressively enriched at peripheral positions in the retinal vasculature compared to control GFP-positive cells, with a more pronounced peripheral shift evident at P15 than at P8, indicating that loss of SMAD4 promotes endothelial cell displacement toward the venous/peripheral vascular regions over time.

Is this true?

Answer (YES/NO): NO